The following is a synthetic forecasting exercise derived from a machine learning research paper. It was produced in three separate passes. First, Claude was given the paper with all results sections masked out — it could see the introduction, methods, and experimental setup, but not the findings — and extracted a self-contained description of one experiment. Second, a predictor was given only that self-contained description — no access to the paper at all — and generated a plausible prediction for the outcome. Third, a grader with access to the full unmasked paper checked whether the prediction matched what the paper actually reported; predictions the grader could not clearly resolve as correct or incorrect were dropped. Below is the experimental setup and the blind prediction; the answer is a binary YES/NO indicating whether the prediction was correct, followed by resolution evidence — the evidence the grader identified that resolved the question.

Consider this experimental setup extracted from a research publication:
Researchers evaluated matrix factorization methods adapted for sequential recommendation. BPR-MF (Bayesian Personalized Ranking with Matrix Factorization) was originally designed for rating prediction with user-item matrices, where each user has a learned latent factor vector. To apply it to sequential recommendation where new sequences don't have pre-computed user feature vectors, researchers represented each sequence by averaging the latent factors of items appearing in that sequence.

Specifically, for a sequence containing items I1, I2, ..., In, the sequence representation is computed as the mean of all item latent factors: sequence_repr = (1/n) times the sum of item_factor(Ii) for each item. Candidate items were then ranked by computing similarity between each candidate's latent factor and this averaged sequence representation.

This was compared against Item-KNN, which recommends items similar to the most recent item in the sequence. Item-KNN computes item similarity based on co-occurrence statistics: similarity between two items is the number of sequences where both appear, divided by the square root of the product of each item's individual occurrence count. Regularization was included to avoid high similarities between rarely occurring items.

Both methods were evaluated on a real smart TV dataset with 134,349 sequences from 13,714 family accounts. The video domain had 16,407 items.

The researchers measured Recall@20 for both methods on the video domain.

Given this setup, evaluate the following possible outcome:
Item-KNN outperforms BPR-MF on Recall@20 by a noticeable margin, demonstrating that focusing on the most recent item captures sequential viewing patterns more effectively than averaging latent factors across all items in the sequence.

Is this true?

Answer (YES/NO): YES